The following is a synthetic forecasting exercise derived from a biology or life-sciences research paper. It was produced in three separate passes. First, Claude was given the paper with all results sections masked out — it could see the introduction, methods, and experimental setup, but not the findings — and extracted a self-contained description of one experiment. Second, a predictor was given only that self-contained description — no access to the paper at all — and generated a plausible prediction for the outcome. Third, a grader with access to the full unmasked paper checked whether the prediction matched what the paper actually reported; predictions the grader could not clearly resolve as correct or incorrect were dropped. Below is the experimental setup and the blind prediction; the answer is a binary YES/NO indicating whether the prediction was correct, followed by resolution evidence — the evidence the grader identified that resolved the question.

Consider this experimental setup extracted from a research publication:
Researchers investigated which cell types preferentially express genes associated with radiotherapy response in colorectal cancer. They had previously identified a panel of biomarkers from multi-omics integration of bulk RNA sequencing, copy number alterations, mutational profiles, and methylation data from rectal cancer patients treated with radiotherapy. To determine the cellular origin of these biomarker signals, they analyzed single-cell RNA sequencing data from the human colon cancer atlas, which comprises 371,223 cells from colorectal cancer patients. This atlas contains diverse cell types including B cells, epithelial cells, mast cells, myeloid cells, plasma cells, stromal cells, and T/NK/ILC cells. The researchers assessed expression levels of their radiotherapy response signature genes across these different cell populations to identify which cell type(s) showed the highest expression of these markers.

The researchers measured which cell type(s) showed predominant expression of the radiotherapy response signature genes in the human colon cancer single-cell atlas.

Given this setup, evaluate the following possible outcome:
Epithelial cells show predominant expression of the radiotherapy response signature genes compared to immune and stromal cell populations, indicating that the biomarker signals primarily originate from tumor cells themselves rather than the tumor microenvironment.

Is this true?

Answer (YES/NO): YES